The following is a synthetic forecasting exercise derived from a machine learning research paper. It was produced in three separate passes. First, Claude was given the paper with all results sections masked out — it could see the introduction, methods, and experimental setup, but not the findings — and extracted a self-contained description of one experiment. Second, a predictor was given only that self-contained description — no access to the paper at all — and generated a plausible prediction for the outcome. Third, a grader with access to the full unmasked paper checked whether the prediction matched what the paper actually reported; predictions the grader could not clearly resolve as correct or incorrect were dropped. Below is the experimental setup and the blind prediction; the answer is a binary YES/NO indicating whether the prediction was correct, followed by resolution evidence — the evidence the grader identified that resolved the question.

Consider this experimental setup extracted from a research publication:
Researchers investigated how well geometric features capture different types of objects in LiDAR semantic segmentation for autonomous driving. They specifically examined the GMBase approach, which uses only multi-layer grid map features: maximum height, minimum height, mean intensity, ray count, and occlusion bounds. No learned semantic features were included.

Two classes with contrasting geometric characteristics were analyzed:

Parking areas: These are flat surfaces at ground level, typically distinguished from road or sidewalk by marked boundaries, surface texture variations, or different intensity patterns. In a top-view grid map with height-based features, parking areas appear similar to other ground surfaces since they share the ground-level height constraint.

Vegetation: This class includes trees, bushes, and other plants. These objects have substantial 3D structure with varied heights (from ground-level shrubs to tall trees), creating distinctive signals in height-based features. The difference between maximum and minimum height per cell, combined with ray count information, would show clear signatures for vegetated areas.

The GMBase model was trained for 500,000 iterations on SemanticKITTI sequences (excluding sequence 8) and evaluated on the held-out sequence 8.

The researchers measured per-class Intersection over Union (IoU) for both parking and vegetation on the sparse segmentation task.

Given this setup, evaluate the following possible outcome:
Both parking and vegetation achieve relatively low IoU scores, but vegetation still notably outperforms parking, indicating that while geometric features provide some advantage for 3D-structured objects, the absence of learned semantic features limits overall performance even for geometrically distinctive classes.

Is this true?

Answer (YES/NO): NO